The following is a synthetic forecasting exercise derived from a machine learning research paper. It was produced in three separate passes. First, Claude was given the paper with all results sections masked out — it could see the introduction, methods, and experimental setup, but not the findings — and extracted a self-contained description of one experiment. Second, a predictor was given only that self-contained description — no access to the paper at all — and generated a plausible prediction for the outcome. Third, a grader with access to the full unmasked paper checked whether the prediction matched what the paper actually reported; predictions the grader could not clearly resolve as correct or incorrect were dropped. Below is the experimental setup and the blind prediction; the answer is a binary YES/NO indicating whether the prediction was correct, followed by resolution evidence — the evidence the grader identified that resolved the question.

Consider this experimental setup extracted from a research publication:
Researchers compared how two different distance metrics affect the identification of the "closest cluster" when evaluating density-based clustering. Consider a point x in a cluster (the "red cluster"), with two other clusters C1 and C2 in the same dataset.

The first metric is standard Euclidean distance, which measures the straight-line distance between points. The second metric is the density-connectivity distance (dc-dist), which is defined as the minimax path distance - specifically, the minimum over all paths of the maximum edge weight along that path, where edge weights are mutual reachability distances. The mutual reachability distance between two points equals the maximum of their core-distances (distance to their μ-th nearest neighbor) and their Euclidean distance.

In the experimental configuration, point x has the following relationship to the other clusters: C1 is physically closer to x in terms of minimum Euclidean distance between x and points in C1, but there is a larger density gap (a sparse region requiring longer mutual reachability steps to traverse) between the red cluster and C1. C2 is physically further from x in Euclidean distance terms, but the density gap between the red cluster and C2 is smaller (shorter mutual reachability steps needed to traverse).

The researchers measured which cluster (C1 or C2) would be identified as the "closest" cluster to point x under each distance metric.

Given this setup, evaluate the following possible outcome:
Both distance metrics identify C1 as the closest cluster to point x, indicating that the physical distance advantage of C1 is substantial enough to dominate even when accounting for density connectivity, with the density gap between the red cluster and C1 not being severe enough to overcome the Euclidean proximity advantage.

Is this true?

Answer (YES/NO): NO